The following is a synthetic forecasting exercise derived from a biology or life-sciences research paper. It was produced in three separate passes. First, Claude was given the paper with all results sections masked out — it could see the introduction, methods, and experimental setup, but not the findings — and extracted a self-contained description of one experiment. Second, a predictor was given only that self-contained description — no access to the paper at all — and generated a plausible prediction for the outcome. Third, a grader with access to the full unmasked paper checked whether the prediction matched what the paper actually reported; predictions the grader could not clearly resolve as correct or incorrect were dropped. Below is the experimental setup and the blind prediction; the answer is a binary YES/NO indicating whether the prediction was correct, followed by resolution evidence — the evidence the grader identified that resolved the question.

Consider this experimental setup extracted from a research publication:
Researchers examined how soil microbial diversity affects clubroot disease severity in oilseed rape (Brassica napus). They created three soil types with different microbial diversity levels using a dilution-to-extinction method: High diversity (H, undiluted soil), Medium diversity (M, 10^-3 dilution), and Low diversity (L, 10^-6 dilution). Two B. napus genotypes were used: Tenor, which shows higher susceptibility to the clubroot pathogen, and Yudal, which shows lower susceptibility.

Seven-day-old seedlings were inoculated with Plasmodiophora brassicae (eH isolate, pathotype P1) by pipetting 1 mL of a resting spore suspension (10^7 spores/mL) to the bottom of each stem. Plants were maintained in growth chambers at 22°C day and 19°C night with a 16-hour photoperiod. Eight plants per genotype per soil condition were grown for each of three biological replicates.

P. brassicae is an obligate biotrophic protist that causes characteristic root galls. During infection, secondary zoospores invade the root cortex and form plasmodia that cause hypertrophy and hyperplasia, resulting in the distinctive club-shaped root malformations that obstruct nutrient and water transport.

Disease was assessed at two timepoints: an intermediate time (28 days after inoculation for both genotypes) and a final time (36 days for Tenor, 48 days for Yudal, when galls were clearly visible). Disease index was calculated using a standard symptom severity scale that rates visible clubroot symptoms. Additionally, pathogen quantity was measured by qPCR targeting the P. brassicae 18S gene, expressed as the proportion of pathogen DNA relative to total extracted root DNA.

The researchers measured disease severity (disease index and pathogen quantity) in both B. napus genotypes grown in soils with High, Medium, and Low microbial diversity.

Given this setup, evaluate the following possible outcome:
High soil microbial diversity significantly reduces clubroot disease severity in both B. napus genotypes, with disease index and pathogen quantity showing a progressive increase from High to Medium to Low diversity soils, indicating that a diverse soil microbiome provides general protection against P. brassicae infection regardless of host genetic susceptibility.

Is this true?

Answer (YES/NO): NO